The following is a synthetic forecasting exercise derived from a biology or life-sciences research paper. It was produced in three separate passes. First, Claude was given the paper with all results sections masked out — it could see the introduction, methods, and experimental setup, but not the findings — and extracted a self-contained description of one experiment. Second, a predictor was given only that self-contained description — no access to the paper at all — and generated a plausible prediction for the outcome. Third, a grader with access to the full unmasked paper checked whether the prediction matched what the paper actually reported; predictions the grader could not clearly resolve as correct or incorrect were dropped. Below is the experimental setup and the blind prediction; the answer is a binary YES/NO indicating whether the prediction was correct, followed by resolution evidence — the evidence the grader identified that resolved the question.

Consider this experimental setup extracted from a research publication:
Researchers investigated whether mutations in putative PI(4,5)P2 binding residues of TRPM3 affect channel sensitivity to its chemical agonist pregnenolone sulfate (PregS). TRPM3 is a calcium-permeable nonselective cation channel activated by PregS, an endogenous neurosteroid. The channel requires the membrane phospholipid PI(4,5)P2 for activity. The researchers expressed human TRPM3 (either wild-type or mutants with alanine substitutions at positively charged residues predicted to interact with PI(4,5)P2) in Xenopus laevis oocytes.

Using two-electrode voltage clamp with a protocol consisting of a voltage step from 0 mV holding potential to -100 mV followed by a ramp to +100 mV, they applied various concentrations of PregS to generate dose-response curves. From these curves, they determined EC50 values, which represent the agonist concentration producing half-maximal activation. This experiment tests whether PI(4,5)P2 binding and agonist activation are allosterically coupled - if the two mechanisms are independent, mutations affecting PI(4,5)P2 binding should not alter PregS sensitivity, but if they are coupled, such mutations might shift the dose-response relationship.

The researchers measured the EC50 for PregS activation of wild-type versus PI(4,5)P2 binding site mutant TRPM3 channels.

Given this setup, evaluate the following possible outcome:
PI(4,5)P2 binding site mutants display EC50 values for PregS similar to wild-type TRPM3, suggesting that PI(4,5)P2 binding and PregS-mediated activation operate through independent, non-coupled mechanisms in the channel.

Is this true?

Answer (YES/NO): NO